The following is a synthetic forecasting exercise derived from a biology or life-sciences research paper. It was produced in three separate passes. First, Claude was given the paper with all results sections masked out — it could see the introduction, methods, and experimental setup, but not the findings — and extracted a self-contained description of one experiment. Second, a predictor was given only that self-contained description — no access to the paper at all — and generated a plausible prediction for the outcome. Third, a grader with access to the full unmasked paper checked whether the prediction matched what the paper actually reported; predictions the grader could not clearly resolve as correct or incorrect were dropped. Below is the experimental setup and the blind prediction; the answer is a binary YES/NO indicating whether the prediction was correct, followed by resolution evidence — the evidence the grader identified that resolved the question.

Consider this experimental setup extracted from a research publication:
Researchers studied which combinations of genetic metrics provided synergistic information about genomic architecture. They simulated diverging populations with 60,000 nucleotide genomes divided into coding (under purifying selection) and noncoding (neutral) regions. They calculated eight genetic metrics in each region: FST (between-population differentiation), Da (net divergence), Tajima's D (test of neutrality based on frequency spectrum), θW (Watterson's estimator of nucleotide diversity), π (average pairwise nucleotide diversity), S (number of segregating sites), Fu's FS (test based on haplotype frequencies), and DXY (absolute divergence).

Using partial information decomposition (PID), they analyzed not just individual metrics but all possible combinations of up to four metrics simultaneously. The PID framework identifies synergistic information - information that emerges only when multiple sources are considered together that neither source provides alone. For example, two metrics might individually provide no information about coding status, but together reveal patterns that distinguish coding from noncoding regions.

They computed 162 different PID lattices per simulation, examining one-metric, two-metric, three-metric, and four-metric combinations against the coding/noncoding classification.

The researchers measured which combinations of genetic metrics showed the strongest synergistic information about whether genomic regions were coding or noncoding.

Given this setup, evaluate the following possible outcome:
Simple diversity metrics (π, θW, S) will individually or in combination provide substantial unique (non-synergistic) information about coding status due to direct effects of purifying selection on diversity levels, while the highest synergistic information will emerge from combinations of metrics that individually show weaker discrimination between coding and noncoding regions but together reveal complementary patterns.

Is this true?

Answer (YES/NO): NO